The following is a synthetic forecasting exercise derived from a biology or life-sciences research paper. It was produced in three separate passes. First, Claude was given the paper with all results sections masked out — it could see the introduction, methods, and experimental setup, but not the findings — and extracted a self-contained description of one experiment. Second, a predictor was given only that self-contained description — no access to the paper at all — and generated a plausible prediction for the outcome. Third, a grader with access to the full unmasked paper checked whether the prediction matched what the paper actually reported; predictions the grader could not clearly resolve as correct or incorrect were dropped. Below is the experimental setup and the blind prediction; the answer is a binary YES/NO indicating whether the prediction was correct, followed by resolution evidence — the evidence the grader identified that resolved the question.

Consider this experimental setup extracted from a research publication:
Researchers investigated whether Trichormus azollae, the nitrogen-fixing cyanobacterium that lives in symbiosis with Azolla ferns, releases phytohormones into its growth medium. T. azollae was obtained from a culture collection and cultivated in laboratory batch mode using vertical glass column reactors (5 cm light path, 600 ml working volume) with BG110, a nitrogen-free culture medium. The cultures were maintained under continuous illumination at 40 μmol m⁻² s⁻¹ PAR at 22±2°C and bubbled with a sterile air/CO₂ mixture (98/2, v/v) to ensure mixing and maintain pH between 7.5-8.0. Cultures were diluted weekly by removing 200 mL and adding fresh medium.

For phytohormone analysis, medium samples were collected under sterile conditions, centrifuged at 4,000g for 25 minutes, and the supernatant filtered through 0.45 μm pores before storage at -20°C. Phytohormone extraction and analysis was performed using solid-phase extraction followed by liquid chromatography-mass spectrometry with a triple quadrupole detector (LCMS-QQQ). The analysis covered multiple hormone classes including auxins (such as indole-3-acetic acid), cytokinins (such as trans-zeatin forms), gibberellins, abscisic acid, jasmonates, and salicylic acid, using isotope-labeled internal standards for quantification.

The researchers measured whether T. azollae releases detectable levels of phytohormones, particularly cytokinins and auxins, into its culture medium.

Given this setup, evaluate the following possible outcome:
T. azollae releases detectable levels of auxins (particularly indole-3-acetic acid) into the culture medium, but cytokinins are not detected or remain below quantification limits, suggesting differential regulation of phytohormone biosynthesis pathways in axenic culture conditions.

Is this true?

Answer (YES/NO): NO